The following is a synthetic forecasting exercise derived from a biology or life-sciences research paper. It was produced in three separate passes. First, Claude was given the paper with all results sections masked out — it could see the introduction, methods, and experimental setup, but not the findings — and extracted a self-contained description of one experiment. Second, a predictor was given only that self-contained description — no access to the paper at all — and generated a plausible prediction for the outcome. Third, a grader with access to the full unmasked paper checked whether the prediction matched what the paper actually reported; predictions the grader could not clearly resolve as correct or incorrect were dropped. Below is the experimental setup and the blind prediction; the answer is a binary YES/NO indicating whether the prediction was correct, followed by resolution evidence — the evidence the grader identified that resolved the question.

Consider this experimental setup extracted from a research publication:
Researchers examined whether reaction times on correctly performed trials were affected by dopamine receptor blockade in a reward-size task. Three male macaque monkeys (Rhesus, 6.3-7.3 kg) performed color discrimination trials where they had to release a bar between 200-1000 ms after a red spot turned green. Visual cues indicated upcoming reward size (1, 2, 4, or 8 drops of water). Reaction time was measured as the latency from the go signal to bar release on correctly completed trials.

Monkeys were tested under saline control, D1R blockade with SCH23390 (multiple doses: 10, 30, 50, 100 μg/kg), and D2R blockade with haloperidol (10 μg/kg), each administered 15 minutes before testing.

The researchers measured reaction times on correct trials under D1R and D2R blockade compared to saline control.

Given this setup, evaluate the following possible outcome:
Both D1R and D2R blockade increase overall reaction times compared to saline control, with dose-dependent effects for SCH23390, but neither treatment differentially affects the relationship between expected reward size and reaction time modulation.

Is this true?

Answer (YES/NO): YES